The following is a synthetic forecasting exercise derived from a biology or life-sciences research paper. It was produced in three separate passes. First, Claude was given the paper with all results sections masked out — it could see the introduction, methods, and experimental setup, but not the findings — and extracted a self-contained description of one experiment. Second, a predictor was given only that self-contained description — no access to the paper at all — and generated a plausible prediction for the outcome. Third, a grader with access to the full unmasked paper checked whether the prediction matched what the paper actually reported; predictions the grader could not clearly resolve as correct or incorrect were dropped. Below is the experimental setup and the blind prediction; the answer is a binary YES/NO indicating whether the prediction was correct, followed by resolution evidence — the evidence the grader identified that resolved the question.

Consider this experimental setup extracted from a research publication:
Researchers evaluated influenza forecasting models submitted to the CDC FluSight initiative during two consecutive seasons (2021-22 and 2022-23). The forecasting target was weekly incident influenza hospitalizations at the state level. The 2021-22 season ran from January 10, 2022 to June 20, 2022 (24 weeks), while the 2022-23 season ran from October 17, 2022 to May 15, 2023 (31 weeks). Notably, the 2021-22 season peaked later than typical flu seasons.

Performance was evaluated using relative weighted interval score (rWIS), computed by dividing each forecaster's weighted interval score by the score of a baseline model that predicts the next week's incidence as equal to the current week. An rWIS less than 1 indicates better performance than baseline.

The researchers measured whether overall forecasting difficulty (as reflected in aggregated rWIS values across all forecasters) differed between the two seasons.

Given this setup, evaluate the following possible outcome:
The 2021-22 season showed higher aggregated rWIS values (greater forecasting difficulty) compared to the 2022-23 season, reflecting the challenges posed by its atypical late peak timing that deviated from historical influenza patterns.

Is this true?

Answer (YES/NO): YES